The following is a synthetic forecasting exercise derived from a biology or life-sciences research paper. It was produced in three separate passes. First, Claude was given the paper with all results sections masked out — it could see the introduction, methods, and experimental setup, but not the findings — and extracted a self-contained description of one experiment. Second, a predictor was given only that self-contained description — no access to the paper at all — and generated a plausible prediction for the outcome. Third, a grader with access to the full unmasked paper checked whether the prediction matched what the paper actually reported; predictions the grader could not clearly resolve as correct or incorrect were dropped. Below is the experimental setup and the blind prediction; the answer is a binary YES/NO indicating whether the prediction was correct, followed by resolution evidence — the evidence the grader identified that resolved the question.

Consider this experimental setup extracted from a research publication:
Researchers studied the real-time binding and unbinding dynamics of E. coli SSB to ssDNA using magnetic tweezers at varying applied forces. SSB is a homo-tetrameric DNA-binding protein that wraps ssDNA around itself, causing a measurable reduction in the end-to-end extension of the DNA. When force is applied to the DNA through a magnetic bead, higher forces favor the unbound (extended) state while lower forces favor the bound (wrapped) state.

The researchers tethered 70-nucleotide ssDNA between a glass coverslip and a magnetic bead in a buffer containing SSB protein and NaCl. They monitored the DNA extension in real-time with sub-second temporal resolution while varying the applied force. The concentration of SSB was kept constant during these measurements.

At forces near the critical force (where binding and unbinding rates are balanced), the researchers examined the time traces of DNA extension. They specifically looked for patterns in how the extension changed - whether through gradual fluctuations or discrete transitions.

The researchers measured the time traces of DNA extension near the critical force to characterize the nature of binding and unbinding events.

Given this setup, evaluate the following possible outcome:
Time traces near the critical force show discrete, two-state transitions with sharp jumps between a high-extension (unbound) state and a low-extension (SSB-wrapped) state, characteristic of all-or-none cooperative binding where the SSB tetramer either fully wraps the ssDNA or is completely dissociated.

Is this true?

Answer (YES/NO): YES